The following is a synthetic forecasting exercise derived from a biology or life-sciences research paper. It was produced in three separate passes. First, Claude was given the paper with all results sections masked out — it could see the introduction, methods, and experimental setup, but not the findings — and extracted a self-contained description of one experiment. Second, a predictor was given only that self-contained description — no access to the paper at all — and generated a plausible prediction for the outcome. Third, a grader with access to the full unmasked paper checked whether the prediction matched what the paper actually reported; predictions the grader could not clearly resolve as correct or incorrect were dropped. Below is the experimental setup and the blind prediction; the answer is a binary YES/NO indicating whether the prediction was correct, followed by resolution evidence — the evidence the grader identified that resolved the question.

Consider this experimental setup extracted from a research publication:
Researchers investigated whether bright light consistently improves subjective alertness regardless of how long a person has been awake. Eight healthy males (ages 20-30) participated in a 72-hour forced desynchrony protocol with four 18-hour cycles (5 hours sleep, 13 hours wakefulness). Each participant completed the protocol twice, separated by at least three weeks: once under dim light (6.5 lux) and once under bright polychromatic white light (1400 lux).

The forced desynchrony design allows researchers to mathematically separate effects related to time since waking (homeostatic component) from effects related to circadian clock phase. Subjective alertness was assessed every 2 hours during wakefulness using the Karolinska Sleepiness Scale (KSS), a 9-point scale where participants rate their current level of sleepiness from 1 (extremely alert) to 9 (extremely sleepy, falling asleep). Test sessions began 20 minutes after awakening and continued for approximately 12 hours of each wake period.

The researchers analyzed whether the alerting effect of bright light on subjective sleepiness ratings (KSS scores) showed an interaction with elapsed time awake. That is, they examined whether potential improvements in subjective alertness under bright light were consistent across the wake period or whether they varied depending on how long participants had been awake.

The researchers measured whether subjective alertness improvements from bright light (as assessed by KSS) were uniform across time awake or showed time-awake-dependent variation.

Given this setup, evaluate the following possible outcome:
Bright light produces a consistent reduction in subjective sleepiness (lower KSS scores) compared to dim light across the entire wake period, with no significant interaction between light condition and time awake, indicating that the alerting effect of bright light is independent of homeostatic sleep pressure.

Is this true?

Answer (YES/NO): NO